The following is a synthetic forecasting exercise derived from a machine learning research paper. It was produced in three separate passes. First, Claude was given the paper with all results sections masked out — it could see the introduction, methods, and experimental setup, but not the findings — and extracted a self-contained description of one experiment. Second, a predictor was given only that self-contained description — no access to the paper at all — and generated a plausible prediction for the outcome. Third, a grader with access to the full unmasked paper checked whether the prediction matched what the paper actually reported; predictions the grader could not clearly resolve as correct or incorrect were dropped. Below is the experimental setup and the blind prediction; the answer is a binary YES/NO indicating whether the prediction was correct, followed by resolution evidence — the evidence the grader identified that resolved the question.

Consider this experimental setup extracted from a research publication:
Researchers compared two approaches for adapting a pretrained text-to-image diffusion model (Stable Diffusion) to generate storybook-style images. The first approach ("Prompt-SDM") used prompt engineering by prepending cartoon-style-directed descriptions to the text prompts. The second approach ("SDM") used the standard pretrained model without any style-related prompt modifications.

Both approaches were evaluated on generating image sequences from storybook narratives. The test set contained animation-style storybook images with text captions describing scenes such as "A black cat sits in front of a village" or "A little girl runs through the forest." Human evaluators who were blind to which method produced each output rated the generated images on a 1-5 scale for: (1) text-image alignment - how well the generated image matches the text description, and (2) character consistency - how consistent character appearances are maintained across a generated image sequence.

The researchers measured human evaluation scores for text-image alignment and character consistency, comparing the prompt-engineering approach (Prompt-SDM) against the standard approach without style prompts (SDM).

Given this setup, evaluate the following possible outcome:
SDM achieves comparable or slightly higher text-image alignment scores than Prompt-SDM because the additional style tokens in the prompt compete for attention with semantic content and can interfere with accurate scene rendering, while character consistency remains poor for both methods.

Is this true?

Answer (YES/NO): YES